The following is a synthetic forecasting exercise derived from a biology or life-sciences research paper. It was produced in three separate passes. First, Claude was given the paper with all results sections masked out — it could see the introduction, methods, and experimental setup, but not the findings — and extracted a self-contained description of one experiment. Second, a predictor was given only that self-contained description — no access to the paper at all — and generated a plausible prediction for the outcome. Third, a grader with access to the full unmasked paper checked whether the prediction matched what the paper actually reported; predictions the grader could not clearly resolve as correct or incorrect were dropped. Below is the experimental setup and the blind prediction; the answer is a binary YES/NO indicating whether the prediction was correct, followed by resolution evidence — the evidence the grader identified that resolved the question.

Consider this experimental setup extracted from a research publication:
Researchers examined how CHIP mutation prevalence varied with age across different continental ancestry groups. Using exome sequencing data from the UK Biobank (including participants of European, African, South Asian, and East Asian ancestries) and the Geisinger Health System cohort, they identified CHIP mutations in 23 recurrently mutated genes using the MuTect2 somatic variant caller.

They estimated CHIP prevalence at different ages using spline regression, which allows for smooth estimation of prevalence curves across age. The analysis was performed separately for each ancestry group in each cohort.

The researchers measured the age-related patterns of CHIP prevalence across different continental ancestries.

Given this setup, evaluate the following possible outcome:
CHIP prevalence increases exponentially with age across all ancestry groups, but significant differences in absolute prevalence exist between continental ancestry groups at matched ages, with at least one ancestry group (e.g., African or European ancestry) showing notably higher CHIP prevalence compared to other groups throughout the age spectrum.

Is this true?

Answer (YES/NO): NO